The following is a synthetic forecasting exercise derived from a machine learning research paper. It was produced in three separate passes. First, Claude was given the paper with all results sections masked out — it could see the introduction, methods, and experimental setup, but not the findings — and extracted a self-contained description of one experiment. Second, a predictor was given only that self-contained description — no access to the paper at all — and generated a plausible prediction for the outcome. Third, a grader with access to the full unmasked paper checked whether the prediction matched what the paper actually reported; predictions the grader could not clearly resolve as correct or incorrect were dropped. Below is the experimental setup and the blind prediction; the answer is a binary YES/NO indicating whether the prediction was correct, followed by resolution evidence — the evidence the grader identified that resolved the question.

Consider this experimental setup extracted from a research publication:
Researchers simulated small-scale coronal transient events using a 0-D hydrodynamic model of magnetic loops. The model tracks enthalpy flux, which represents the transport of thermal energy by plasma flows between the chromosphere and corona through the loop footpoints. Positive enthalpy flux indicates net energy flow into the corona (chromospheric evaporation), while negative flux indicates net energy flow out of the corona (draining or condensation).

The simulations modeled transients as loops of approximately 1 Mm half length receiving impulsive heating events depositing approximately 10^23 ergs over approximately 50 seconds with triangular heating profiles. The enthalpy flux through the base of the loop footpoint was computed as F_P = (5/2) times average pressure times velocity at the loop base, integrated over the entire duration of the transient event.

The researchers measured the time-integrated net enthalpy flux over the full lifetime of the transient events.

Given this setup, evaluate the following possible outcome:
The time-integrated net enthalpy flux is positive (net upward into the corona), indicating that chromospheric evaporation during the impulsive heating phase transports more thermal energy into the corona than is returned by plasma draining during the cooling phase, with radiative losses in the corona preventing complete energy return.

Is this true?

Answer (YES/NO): YES